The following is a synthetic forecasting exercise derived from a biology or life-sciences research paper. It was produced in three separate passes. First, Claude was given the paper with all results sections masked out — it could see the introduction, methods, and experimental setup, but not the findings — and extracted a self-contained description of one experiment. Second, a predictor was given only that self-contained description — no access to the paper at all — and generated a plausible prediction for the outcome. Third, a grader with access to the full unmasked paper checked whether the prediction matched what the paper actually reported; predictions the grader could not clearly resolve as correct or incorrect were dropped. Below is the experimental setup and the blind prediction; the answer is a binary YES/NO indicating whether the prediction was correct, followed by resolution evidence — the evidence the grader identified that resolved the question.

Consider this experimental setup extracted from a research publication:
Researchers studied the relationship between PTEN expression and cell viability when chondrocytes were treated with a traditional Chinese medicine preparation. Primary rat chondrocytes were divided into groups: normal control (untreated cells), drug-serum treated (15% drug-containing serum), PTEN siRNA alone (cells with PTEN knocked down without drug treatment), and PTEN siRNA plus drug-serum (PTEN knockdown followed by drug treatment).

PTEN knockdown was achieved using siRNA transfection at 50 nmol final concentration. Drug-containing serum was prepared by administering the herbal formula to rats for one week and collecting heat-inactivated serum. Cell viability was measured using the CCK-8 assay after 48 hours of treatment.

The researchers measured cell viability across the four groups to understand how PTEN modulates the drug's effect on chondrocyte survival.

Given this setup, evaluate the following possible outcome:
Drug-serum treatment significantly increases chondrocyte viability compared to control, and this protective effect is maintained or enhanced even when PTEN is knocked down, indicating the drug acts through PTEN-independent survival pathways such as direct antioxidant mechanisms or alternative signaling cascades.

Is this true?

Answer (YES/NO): NO